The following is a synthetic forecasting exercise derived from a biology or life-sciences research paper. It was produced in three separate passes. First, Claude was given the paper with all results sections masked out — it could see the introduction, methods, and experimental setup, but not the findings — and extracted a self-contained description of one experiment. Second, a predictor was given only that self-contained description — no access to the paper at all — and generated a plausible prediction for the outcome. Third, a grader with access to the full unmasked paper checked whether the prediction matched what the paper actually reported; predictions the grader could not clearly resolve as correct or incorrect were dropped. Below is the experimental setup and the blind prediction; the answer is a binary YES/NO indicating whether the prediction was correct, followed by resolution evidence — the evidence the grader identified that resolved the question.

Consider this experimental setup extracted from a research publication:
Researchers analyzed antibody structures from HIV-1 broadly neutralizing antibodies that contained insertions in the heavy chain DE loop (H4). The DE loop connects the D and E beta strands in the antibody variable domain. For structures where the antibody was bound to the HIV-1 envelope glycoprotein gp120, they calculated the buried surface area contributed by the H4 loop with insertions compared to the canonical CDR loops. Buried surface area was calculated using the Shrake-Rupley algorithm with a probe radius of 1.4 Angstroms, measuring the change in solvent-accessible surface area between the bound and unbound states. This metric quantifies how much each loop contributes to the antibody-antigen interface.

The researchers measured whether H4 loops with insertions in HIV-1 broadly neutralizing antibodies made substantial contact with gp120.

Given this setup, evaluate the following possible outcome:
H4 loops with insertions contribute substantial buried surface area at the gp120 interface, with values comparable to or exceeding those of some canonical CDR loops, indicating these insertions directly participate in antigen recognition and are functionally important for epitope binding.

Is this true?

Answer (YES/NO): YES